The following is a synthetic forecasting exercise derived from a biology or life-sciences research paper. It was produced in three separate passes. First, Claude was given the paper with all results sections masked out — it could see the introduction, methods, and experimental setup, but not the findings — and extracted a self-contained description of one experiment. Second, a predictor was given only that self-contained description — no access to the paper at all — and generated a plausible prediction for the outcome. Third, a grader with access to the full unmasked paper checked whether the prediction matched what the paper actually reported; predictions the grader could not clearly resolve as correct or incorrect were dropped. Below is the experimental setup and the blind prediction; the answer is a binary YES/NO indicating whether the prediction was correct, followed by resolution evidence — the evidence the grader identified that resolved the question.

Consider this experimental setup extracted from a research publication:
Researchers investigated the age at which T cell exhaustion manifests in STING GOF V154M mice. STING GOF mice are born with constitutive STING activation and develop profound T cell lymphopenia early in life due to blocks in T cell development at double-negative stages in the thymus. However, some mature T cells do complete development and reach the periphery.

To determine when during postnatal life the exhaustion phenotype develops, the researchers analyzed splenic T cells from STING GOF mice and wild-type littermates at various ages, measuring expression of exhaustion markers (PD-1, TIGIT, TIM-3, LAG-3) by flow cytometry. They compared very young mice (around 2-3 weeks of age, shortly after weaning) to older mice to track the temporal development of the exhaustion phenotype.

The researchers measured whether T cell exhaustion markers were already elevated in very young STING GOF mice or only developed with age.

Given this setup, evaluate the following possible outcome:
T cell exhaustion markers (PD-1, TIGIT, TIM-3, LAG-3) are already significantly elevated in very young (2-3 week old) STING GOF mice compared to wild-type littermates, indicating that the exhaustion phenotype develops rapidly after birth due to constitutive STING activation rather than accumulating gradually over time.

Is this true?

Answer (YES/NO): NO